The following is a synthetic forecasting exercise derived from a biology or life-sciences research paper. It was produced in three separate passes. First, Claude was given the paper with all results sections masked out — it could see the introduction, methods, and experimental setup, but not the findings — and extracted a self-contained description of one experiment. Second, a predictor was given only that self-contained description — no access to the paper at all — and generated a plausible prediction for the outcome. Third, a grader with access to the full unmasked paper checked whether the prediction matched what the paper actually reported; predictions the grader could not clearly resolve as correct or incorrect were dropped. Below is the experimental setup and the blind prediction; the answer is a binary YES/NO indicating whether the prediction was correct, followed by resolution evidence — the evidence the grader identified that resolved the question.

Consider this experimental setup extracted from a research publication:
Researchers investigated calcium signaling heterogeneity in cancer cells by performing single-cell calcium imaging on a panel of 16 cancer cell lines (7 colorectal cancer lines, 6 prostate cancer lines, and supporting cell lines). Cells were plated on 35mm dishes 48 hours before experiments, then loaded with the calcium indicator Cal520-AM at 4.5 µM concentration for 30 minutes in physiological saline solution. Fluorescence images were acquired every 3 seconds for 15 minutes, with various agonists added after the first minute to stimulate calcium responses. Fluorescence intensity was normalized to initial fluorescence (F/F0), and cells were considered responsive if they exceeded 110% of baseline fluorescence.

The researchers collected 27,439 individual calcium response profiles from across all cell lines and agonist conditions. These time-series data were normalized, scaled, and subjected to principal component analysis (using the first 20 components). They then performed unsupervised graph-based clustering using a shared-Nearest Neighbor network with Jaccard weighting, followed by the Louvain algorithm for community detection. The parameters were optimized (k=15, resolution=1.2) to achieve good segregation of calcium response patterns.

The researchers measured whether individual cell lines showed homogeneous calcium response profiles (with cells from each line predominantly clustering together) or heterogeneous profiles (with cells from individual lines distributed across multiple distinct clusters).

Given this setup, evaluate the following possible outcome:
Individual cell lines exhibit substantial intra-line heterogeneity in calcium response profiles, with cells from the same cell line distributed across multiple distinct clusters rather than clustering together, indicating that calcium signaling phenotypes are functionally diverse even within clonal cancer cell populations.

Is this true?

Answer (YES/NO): YES